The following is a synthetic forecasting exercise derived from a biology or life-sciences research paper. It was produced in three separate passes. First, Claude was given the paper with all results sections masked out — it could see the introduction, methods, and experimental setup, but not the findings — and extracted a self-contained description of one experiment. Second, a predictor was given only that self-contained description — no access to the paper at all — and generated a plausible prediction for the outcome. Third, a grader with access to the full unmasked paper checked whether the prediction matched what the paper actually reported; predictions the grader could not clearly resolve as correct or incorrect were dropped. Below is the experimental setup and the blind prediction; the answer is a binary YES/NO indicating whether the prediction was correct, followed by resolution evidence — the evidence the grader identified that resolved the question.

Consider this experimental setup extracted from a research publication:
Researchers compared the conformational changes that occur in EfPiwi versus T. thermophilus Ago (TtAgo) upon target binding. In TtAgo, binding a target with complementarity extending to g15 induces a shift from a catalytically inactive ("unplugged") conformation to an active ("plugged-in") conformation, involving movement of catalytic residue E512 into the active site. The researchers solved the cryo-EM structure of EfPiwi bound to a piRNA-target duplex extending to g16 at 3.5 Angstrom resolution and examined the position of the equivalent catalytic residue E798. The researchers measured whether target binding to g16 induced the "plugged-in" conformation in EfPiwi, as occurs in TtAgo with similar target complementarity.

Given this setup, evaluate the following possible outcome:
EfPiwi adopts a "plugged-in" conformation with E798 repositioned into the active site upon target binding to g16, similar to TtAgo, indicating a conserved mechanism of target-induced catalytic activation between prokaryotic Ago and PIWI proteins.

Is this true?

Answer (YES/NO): NO